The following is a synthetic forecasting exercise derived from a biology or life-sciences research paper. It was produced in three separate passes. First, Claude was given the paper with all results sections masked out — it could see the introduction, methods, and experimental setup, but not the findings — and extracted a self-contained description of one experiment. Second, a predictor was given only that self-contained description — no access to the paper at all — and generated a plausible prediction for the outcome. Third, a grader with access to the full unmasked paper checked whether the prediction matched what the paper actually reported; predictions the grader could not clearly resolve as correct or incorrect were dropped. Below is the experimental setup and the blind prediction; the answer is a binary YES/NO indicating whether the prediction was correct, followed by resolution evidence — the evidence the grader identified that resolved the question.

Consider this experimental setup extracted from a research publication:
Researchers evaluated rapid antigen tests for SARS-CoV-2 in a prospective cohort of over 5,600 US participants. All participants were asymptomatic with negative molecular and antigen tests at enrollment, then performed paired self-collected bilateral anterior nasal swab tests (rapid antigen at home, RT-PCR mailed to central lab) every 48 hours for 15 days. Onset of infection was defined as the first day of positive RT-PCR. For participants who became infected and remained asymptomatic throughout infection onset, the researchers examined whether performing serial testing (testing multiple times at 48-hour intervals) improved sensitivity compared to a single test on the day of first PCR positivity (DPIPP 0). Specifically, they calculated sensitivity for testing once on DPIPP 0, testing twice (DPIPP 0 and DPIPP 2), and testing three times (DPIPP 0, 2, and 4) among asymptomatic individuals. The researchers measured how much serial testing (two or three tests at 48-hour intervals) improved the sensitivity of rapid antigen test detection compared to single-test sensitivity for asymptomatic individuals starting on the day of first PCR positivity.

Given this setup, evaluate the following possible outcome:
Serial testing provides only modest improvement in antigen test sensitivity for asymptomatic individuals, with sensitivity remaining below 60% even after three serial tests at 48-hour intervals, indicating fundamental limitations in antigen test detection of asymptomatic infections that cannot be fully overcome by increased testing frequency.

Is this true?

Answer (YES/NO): NO